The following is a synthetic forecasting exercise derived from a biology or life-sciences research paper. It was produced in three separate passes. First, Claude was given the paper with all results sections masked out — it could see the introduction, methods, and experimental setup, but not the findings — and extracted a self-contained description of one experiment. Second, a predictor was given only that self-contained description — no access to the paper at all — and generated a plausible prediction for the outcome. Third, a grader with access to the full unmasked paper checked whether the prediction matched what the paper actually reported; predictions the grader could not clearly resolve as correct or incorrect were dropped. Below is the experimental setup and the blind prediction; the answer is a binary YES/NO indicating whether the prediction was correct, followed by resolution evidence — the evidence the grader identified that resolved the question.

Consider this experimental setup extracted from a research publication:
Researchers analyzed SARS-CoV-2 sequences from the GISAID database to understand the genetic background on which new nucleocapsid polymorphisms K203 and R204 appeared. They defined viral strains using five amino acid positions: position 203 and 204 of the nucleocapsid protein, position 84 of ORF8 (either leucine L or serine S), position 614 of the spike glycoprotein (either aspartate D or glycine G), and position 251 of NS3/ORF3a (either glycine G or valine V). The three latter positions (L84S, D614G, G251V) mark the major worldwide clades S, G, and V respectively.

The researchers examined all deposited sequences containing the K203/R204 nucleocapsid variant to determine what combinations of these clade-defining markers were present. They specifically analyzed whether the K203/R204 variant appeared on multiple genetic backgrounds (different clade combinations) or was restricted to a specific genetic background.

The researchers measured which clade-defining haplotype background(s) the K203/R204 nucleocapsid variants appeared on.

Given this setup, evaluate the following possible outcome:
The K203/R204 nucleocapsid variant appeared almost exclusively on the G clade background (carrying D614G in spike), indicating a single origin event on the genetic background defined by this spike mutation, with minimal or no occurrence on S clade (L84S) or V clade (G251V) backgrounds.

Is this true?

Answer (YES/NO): YES